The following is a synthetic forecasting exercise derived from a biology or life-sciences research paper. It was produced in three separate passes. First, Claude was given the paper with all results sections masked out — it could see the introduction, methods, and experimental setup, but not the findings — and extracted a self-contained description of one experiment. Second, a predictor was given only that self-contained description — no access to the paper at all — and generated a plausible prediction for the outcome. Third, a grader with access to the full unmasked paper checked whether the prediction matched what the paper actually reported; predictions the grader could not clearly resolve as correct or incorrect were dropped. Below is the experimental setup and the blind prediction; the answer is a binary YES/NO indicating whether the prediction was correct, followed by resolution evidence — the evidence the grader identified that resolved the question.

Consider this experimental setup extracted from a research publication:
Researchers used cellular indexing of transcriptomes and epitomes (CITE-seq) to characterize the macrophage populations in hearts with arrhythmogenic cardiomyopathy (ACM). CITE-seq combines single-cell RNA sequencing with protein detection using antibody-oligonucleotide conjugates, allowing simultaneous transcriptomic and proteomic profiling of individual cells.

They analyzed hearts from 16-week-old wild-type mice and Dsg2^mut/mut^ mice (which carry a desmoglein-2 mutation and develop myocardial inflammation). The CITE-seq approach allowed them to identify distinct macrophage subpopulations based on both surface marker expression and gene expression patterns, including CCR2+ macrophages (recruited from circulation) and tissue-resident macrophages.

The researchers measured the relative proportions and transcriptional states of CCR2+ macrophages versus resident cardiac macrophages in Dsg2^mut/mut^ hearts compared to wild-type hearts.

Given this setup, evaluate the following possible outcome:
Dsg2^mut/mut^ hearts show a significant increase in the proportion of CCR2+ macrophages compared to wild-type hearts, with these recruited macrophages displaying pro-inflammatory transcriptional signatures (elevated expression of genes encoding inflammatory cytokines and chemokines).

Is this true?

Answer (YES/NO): YES